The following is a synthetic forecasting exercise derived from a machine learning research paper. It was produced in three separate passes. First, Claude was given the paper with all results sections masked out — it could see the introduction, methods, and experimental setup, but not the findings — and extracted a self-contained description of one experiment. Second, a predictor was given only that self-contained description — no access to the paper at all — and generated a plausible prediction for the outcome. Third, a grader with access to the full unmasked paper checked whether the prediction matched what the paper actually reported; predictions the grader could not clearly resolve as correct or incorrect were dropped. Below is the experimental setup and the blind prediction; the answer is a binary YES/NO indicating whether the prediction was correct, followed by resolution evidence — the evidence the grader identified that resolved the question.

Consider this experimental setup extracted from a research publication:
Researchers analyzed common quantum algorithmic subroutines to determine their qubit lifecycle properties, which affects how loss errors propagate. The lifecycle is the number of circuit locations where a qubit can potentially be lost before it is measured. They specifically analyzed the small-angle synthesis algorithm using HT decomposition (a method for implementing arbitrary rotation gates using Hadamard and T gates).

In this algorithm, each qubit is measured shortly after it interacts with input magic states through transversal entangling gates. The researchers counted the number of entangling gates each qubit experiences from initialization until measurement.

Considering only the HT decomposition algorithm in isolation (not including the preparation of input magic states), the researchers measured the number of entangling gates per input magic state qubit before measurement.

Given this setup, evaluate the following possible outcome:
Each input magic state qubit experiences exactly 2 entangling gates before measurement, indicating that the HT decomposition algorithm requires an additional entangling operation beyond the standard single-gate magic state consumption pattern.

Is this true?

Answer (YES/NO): YES